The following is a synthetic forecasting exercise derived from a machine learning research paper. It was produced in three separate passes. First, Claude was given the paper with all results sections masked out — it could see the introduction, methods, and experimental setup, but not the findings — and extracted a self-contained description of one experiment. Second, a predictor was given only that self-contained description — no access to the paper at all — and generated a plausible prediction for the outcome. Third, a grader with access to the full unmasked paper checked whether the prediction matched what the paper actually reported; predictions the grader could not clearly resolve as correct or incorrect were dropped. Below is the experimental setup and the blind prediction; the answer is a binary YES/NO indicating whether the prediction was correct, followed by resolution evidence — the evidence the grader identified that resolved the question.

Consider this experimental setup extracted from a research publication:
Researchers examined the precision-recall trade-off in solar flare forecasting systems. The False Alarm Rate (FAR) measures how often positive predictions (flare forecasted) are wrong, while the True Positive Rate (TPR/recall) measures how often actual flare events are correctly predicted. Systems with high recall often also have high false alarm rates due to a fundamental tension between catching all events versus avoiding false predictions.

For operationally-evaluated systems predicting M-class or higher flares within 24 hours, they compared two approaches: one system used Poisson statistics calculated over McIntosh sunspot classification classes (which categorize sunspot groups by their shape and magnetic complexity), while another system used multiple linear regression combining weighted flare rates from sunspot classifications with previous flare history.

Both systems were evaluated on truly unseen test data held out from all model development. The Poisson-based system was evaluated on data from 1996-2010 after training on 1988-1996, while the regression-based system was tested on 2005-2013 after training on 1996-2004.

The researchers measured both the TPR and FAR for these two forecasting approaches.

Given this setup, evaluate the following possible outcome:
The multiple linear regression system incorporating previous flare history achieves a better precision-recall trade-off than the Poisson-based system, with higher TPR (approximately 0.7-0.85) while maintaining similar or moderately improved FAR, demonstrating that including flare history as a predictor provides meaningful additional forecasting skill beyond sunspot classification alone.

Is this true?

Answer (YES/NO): NO